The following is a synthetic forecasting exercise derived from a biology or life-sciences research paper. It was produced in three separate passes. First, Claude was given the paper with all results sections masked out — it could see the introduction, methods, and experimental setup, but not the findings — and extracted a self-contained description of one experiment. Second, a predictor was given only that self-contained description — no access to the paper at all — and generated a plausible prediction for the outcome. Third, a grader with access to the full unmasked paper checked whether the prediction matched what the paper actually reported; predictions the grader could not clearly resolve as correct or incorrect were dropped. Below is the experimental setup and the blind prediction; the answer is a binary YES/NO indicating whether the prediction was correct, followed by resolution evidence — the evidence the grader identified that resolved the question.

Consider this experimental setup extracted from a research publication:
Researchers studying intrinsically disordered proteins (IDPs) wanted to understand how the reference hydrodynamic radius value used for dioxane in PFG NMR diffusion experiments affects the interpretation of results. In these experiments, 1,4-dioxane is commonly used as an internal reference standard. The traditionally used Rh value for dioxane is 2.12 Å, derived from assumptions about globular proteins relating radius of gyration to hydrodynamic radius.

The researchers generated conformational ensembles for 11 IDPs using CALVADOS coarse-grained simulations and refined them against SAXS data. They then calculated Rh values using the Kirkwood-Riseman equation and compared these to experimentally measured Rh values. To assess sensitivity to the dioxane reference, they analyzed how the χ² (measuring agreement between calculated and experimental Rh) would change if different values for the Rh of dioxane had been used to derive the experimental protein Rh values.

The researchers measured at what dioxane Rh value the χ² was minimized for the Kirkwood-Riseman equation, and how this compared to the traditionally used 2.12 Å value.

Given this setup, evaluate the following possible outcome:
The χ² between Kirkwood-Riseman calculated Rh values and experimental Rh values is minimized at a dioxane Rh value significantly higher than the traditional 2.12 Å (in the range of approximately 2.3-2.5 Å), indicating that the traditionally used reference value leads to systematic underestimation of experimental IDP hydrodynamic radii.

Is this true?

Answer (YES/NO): NO